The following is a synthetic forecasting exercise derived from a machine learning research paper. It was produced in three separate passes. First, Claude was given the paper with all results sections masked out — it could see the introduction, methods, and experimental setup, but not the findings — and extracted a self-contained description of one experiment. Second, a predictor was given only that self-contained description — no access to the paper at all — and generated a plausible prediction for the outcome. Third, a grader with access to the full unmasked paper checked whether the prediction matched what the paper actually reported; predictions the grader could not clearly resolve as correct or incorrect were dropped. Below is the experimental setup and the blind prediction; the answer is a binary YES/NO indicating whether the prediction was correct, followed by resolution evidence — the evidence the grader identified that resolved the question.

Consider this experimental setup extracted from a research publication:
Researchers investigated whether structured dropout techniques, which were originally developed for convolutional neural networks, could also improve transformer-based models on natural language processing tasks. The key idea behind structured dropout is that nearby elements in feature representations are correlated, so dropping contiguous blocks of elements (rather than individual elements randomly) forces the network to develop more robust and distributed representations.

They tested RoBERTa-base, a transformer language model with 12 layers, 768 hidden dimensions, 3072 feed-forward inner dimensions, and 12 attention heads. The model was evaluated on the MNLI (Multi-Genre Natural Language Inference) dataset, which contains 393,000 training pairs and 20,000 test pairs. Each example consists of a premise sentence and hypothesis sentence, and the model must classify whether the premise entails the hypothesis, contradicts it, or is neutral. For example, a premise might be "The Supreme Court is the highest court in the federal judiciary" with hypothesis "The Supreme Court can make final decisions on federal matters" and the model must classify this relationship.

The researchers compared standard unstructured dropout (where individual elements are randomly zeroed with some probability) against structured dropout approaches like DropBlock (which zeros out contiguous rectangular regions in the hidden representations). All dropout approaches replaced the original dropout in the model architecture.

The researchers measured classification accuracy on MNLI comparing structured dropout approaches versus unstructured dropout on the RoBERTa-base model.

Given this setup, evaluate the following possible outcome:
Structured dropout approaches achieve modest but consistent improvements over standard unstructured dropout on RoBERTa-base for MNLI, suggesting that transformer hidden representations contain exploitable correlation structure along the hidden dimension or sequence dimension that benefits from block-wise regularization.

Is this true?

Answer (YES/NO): YES